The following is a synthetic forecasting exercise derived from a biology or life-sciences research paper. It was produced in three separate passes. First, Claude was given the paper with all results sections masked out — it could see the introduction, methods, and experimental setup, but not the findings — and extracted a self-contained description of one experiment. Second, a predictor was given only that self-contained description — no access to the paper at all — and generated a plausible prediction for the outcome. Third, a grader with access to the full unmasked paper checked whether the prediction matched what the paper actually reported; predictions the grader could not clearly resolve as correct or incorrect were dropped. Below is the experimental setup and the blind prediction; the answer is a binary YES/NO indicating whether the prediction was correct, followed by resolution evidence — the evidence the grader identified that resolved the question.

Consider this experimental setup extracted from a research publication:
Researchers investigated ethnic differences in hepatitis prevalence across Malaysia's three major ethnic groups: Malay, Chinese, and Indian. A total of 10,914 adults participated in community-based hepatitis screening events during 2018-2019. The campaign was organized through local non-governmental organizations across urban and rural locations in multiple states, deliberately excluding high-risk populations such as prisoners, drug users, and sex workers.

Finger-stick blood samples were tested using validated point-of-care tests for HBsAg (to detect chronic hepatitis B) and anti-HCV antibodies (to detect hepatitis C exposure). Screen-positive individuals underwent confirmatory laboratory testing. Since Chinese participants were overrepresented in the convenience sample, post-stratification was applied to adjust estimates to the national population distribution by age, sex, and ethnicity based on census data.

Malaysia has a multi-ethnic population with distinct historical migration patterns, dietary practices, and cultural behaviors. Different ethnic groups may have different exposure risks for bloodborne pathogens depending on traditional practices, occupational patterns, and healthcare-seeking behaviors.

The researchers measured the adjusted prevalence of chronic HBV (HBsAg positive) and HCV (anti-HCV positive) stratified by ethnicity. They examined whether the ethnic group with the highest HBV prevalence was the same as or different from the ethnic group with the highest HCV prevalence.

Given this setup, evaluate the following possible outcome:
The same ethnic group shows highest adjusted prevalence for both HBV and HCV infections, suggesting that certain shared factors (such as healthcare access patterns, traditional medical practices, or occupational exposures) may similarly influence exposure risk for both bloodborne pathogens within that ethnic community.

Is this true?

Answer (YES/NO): NO